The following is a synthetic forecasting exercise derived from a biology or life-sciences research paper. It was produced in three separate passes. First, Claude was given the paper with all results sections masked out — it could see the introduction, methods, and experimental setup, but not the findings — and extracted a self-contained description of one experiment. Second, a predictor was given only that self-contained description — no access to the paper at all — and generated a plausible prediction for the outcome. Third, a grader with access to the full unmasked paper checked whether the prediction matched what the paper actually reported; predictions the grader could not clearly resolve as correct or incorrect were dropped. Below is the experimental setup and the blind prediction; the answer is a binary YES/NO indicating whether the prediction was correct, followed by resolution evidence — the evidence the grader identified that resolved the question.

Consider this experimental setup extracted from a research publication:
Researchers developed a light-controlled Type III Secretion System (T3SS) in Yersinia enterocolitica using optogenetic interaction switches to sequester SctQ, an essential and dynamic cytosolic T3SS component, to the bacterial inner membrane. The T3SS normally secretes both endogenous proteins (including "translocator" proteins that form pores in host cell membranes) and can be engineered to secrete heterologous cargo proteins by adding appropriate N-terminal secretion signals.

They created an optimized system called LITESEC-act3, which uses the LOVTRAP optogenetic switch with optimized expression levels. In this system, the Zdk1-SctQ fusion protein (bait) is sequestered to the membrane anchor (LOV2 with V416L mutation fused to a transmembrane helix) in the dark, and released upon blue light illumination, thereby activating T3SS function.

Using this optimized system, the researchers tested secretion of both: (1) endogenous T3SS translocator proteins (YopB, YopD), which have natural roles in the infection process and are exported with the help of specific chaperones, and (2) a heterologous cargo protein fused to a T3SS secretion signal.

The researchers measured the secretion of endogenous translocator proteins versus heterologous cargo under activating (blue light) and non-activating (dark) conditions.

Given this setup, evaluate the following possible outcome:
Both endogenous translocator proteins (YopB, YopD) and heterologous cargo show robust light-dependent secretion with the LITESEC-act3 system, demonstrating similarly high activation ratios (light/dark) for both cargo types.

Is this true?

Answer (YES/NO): NO